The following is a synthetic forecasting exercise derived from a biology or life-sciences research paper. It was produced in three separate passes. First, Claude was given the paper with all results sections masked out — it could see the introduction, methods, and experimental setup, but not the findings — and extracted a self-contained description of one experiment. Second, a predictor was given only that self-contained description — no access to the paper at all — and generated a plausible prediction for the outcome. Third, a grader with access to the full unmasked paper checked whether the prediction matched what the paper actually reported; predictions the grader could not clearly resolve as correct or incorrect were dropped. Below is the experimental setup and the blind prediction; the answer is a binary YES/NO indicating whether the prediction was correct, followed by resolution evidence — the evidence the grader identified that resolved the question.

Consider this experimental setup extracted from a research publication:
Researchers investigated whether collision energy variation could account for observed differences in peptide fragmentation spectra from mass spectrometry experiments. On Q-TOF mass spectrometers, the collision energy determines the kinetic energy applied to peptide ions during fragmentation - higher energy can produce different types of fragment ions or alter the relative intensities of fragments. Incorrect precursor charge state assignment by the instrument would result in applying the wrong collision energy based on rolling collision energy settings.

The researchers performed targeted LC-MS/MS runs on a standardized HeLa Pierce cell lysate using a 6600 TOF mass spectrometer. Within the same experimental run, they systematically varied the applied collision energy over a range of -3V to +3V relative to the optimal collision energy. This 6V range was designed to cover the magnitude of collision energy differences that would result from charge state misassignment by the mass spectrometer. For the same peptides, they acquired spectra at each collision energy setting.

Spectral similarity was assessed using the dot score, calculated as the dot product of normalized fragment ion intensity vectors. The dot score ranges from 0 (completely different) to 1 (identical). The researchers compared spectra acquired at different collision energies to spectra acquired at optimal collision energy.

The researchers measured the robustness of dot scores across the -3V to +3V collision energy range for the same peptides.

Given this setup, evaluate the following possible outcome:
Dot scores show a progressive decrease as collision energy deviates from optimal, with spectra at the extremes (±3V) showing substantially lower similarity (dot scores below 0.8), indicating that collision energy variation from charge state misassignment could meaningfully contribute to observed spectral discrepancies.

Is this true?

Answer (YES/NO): NO